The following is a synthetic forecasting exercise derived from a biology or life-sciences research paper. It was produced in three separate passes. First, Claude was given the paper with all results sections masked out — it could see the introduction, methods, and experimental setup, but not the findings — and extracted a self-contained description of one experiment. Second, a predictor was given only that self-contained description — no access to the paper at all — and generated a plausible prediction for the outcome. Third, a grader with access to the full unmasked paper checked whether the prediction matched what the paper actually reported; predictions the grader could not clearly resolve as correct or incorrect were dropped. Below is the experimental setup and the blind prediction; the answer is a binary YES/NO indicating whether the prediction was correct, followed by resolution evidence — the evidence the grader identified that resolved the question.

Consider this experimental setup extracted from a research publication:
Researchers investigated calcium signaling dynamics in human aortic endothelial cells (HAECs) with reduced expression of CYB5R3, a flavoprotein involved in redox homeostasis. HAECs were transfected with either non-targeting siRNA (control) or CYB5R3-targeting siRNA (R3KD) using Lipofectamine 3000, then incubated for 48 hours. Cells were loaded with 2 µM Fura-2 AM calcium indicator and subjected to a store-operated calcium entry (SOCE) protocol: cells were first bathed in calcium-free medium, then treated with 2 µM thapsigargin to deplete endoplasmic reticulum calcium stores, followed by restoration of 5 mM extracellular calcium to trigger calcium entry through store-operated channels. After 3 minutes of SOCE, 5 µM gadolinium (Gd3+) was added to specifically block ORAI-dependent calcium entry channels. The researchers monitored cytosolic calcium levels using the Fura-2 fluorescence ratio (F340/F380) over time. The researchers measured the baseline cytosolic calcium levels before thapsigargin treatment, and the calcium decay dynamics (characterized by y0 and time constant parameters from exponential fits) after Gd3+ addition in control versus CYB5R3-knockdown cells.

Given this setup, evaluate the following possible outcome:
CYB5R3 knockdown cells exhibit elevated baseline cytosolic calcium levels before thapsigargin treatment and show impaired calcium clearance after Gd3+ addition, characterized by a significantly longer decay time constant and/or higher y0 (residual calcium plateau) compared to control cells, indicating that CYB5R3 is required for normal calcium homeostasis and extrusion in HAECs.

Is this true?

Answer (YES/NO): NO